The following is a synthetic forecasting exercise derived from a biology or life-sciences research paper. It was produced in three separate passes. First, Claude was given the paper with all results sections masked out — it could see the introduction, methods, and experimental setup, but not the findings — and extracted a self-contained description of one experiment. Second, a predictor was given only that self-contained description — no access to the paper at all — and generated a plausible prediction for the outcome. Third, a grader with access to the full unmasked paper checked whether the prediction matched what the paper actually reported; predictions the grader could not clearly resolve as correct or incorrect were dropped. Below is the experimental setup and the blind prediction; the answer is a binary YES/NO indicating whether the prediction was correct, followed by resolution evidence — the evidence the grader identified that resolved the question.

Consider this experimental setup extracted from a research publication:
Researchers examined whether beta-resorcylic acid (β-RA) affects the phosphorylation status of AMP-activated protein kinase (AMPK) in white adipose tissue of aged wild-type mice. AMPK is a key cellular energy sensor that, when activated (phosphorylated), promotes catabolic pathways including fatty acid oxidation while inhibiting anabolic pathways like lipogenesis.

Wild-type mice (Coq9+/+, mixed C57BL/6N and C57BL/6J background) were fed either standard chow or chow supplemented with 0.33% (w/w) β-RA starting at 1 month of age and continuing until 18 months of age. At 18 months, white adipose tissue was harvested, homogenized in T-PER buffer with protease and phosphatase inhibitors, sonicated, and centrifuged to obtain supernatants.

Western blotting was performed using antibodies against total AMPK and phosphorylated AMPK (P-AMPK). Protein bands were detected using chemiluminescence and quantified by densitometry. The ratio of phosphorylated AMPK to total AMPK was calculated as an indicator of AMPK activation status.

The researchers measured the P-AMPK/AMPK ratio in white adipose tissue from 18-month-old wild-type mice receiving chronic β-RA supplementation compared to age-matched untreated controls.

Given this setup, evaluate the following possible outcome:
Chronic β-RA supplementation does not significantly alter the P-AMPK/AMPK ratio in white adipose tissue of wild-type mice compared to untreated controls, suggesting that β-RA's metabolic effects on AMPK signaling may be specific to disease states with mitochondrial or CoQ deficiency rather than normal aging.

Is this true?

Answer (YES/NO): YES